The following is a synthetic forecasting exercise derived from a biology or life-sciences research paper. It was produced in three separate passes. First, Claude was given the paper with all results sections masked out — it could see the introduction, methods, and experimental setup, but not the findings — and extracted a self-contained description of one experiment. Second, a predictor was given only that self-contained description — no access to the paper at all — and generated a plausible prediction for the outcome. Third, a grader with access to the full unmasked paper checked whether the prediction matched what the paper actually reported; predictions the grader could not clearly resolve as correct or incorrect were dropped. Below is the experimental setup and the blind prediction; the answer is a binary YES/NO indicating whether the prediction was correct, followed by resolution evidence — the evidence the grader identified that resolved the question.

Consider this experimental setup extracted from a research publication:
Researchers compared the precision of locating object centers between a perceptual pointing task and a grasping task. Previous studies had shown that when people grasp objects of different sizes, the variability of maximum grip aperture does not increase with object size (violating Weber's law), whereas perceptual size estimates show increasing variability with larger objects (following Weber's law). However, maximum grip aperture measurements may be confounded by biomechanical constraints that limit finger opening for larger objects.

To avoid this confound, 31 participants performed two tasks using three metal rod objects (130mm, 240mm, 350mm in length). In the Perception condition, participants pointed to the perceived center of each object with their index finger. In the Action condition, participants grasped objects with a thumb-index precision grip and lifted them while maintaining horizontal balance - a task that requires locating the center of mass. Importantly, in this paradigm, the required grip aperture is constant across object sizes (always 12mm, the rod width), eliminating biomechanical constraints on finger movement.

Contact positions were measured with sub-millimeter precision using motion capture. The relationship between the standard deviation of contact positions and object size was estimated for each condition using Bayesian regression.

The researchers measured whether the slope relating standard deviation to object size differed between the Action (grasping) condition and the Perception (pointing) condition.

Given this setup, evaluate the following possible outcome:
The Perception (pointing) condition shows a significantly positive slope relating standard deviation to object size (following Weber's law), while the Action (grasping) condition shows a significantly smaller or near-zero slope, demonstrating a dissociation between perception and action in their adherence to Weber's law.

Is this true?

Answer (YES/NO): NO